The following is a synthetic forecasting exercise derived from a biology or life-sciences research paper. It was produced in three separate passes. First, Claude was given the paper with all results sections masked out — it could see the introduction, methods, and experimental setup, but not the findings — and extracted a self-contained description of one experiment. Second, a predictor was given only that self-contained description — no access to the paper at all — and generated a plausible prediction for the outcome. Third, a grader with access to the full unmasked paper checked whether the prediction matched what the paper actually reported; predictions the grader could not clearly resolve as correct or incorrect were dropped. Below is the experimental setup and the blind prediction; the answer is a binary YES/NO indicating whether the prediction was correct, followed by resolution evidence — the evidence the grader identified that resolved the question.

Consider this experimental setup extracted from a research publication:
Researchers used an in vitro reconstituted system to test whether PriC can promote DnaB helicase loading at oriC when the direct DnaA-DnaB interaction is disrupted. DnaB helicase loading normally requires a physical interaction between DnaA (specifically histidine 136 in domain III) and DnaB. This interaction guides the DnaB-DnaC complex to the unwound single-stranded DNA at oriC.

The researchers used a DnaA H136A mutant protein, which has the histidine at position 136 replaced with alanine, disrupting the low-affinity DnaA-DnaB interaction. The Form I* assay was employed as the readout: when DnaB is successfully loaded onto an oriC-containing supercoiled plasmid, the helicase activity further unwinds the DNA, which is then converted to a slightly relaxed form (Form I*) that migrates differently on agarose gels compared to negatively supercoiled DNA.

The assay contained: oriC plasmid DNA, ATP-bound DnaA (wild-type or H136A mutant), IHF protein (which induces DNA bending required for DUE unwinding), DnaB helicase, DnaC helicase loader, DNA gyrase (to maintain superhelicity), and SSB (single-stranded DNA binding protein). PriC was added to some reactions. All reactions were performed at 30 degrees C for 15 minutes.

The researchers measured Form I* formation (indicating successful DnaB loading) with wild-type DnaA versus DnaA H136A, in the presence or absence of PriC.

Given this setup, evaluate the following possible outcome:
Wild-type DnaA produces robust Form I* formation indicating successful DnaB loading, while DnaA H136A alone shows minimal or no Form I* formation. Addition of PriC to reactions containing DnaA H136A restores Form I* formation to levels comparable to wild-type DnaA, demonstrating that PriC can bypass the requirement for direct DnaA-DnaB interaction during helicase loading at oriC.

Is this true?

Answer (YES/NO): YES